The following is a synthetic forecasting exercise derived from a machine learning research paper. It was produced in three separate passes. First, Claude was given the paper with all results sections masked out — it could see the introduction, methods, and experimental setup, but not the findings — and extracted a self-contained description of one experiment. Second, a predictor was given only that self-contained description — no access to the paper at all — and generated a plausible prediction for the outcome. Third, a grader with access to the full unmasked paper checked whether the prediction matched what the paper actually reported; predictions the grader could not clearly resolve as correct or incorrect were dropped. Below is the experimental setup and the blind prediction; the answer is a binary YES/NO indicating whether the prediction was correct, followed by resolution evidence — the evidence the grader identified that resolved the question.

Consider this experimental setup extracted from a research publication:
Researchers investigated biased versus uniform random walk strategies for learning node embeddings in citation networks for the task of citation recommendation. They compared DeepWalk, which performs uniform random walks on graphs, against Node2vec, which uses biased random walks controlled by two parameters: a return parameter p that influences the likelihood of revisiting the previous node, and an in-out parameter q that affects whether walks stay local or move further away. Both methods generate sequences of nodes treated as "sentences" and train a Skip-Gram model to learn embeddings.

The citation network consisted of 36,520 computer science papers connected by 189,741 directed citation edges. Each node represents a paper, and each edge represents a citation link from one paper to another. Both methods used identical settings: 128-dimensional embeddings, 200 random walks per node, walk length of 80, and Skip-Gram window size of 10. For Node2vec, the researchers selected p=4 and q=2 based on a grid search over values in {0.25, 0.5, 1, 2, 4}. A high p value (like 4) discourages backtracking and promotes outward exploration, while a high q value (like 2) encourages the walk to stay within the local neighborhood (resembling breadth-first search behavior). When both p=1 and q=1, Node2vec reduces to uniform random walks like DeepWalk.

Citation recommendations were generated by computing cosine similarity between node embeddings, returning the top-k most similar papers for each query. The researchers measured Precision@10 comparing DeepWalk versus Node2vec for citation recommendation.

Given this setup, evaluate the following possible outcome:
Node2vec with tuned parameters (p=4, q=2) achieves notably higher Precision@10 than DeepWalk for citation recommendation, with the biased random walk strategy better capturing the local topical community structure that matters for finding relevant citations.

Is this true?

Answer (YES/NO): NO